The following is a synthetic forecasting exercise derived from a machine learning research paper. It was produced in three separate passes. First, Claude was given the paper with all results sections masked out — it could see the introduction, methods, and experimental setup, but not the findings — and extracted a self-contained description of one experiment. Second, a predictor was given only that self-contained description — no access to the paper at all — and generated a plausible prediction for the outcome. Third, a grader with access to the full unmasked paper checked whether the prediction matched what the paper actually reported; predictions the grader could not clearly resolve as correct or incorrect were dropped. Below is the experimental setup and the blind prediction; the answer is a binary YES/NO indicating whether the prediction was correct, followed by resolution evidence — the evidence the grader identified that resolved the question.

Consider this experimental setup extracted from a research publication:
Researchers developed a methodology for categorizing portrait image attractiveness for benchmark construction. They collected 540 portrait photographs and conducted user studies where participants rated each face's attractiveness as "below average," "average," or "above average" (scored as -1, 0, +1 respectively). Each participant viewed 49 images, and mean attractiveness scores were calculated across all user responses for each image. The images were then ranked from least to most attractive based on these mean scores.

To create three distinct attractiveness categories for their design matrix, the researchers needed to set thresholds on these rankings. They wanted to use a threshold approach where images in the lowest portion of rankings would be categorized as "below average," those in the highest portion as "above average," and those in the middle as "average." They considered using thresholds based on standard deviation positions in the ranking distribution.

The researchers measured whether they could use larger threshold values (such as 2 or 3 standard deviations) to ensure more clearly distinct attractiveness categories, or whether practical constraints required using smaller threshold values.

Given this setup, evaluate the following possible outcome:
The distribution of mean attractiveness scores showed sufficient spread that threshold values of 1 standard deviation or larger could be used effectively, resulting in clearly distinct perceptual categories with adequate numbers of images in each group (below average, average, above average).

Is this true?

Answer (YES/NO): NO